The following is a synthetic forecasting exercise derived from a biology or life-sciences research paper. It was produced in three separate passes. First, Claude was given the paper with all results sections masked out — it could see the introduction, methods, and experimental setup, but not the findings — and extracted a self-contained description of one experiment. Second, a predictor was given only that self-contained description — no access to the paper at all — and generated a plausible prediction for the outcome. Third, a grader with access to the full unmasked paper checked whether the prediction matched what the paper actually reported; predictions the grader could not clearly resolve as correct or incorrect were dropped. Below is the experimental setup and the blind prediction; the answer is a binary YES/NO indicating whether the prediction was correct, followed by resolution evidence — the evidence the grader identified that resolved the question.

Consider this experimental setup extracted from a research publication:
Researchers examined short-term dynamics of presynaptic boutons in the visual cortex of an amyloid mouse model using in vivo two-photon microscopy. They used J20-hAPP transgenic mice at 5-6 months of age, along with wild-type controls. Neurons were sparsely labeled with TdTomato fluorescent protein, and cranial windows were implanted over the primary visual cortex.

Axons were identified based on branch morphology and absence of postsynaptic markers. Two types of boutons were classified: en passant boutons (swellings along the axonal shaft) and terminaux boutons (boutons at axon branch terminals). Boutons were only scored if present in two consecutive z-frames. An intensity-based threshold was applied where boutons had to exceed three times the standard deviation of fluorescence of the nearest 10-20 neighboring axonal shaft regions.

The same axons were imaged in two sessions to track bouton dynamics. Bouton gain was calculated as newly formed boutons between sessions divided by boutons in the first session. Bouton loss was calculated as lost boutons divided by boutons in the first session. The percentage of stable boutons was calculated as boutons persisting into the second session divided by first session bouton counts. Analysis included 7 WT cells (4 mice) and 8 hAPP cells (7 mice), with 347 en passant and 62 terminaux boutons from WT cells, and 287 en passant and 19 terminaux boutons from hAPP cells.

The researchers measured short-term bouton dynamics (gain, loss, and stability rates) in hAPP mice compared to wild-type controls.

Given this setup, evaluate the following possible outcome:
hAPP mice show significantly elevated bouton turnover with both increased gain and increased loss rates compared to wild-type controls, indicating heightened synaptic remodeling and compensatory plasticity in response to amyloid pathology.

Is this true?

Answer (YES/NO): NO